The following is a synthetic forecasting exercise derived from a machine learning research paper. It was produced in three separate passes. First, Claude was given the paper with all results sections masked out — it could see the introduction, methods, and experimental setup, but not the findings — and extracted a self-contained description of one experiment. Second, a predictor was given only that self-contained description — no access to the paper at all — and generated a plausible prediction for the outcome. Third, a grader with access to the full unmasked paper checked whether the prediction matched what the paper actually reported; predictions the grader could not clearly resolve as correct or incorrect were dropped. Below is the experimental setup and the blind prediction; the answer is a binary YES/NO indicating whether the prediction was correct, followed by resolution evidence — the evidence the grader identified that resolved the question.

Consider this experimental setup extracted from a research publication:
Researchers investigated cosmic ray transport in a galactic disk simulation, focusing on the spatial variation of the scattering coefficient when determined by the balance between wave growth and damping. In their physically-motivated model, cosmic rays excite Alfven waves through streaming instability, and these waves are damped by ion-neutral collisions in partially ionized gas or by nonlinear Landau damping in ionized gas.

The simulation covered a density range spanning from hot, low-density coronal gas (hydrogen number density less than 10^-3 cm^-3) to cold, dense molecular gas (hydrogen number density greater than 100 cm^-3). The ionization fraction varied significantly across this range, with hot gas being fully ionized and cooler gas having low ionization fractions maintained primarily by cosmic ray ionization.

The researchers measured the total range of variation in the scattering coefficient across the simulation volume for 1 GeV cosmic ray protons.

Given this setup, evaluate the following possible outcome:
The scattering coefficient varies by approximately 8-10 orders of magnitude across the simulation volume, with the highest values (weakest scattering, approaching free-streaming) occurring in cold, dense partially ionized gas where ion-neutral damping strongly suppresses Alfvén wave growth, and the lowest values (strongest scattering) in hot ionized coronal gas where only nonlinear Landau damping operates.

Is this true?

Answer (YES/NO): NO